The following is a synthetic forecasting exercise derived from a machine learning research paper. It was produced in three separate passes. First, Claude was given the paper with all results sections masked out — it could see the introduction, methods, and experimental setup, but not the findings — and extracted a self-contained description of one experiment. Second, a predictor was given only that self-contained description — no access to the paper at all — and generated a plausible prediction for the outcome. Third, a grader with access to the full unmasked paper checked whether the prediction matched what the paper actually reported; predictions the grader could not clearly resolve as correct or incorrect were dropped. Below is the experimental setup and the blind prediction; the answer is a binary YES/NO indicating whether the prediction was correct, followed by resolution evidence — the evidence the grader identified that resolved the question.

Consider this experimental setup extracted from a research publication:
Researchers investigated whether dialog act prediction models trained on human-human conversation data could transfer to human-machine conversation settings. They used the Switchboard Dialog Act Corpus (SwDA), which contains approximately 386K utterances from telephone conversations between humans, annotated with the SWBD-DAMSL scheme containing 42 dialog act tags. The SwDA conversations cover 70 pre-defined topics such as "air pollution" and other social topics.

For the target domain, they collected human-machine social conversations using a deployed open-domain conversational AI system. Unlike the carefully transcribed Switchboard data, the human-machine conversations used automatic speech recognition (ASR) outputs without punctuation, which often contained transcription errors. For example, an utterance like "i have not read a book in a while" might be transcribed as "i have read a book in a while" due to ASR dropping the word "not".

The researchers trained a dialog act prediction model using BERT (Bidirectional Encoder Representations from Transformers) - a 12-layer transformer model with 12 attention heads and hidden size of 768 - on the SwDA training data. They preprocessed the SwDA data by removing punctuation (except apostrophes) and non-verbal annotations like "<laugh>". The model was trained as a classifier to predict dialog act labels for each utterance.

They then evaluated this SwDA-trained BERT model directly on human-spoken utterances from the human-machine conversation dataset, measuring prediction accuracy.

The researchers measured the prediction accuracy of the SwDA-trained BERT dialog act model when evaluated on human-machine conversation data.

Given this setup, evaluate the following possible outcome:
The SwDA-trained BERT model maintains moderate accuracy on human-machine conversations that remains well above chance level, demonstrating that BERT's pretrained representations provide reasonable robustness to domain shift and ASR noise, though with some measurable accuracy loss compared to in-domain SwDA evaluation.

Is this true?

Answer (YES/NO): NO